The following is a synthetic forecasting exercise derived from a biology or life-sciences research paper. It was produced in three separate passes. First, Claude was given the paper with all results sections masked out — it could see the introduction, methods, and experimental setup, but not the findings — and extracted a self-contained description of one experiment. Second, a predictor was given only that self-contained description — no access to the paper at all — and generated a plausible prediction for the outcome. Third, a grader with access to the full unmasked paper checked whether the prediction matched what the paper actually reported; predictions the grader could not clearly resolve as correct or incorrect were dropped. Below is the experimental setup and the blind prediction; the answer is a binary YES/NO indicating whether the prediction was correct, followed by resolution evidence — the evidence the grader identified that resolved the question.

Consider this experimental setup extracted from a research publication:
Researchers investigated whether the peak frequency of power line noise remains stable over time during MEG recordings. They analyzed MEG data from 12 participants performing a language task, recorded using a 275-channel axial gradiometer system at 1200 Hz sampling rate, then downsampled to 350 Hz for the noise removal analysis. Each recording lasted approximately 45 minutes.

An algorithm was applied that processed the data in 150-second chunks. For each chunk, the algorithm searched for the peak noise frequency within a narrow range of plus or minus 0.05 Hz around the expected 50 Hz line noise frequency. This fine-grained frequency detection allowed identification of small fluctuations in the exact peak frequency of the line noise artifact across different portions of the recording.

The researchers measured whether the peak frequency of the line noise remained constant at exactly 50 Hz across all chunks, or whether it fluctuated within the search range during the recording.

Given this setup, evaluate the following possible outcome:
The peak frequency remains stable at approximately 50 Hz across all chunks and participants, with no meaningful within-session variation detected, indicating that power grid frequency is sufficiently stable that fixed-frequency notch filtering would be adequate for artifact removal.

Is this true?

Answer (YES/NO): NO